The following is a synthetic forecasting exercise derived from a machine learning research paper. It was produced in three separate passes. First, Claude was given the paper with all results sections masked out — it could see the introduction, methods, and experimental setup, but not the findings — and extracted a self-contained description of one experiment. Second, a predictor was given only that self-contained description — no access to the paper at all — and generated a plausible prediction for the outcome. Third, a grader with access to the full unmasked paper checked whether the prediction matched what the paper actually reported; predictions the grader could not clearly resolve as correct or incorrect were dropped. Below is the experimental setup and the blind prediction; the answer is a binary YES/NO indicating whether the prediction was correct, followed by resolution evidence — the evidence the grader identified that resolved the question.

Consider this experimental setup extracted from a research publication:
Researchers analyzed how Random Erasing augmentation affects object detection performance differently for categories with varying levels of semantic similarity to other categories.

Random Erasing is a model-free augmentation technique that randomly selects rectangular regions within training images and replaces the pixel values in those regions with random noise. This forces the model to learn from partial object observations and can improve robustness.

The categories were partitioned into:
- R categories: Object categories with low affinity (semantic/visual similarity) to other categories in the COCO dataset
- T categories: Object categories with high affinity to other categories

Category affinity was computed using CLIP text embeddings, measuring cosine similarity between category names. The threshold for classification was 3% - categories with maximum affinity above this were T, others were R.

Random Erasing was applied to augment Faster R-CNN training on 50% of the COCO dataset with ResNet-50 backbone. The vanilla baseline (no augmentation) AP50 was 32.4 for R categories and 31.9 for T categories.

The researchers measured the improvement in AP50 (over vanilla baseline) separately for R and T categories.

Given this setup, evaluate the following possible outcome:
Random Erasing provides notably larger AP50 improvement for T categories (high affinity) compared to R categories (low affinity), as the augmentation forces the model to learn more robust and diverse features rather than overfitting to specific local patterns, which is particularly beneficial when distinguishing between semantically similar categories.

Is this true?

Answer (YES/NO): NO